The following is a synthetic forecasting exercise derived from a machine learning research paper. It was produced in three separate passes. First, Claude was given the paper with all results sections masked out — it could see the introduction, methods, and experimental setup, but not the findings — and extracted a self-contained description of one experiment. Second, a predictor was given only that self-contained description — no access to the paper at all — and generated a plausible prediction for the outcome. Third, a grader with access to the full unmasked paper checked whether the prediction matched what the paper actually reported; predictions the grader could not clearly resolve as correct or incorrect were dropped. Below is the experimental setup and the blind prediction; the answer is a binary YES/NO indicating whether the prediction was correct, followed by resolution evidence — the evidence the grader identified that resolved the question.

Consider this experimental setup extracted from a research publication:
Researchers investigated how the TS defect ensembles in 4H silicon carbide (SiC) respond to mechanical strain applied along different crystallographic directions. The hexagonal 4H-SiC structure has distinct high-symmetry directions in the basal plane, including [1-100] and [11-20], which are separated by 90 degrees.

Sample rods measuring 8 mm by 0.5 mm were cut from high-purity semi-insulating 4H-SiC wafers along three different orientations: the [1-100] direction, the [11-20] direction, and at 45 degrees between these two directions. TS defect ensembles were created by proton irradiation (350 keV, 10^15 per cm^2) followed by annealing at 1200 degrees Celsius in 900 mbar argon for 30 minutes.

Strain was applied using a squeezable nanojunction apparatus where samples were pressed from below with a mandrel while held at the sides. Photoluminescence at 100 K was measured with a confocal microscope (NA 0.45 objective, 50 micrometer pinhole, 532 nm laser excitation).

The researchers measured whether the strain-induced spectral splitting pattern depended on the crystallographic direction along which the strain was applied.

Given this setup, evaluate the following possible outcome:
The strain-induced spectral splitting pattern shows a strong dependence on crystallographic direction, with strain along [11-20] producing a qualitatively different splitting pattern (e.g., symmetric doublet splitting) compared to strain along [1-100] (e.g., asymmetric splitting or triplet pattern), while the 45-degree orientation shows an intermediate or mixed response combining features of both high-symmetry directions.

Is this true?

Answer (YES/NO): NO